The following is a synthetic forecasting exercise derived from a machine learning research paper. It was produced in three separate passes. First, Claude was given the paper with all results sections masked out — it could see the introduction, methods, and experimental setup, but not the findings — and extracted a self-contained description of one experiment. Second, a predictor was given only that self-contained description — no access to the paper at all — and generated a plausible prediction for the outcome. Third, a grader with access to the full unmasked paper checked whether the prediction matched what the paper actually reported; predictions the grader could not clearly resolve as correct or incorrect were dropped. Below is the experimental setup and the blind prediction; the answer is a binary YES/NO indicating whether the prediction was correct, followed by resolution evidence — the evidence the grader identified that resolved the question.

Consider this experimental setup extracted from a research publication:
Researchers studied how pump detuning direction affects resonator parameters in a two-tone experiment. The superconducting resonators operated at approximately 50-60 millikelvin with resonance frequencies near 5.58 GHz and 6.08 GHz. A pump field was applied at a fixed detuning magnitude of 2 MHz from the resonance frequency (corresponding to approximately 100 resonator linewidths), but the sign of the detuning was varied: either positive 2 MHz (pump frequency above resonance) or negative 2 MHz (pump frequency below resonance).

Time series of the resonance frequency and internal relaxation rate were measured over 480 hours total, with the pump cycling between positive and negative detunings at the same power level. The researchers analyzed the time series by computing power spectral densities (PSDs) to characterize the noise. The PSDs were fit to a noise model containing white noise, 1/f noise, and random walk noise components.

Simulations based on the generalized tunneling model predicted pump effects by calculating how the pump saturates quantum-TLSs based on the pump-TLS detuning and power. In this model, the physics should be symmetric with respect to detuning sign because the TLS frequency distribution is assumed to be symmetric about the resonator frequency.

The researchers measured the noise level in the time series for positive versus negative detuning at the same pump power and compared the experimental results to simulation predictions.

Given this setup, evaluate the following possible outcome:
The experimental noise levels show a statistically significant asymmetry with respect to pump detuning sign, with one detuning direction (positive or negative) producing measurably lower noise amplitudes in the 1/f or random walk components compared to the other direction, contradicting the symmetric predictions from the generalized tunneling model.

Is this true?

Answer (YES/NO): YES